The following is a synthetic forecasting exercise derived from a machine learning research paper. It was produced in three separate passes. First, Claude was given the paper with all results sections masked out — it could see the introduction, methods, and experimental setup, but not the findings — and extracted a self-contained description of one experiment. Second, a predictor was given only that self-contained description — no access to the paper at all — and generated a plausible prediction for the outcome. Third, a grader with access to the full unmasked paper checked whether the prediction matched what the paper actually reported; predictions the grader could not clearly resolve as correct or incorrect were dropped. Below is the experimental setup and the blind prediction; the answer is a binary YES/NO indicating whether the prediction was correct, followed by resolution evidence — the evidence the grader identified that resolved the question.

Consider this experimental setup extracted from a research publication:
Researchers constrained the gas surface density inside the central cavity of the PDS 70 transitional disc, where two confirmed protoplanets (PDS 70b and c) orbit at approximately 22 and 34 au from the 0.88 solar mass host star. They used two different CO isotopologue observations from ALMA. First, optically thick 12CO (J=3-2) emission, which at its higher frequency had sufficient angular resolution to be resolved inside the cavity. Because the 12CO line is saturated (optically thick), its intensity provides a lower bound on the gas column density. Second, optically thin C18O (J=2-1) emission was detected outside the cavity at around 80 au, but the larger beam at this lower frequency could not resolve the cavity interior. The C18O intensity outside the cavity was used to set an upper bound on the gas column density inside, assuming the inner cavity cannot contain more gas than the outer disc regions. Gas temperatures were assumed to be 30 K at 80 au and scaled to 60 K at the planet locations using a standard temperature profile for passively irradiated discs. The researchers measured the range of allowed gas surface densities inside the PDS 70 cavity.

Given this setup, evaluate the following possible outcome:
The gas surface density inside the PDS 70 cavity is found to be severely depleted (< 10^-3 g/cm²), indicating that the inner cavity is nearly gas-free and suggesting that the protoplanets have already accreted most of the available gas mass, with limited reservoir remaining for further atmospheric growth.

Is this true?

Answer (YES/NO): NO